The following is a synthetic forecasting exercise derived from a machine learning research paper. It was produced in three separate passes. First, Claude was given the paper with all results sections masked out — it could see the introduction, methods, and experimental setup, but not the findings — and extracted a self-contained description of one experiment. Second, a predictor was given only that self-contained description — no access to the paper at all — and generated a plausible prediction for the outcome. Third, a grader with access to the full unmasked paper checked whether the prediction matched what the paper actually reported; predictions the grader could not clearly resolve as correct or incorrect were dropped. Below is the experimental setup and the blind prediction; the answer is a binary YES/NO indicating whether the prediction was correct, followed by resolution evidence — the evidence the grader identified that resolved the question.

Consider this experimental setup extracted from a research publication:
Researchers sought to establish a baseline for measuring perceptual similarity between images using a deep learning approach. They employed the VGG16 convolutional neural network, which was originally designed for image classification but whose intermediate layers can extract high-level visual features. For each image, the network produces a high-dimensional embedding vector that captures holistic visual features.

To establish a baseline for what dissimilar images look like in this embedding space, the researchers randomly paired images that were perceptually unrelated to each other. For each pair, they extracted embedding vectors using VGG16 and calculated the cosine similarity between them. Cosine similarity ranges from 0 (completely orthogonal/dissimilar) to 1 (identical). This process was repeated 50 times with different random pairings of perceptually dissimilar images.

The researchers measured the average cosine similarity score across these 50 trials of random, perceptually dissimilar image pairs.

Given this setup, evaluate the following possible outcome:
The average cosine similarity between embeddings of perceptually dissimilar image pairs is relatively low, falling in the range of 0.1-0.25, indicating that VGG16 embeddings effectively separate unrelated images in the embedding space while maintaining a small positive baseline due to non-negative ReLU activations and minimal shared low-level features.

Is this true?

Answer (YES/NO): NO